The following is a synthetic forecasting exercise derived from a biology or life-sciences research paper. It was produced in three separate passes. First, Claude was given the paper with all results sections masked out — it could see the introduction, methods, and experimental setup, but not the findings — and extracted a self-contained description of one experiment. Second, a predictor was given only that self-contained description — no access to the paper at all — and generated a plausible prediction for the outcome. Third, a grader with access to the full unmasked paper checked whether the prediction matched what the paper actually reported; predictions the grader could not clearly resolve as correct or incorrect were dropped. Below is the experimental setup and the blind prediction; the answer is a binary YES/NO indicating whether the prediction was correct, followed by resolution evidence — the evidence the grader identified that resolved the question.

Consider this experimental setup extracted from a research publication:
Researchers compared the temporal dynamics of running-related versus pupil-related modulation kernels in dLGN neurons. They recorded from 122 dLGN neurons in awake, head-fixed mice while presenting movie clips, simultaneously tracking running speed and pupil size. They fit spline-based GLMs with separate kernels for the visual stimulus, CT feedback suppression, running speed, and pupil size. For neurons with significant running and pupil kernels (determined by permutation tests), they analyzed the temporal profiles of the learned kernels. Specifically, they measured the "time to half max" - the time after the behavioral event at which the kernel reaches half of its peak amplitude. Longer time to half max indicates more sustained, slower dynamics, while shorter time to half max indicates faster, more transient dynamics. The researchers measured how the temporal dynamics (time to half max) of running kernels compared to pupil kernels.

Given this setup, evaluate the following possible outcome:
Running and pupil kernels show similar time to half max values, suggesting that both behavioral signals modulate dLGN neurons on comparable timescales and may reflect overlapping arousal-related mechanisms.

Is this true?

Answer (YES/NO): NO